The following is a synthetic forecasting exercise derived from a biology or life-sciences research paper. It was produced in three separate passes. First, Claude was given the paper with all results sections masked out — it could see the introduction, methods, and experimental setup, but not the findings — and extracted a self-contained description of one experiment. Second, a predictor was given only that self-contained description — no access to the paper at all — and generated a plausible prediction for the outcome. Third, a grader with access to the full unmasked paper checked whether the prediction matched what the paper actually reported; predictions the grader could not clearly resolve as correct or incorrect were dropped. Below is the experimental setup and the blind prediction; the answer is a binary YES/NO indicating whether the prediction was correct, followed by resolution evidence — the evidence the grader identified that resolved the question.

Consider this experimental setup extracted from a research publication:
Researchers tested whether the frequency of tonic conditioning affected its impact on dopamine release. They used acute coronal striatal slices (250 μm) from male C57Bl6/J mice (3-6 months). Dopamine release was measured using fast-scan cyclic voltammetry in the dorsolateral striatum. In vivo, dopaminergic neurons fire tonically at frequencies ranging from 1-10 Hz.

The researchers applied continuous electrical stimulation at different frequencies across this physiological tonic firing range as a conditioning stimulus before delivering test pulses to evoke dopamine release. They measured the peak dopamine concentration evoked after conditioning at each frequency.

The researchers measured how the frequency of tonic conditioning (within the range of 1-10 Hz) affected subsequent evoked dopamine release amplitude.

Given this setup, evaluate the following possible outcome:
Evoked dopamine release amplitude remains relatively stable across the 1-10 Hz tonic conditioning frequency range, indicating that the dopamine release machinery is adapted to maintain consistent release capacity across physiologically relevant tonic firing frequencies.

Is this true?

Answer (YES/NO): NO